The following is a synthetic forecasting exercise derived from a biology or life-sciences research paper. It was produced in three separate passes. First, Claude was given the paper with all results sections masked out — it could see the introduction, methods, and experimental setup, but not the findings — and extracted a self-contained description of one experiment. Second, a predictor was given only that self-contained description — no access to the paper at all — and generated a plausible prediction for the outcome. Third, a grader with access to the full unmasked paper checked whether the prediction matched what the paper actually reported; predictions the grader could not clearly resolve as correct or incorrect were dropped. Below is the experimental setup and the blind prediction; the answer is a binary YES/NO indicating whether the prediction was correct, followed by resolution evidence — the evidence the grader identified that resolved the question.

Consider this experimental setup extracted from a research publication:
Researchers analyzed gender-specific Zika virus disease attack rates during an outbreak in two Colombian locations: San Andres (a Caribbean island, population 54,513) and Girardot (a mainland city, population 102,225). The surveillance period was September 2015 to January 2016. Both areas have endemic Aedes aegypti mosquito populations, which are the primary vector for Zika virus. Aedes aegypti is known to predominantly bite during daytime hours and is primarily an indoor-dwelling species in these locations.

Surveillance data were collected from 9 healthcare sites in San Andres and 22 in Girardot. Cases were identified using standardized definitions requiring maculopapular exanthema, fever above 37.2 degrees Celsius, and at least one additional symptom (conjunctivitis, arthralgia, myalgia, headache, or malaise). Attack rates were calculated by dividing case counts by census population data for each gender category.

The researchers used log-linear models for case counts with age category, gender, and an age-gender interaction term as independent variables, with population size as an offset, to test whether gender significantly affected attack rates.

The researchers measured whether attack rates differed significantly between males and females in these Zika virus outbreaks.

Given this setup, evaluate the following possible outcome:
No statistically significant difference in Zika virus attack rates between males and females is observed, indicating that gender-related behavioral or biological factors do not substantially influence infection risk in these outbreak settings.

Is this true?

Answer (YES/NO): NO